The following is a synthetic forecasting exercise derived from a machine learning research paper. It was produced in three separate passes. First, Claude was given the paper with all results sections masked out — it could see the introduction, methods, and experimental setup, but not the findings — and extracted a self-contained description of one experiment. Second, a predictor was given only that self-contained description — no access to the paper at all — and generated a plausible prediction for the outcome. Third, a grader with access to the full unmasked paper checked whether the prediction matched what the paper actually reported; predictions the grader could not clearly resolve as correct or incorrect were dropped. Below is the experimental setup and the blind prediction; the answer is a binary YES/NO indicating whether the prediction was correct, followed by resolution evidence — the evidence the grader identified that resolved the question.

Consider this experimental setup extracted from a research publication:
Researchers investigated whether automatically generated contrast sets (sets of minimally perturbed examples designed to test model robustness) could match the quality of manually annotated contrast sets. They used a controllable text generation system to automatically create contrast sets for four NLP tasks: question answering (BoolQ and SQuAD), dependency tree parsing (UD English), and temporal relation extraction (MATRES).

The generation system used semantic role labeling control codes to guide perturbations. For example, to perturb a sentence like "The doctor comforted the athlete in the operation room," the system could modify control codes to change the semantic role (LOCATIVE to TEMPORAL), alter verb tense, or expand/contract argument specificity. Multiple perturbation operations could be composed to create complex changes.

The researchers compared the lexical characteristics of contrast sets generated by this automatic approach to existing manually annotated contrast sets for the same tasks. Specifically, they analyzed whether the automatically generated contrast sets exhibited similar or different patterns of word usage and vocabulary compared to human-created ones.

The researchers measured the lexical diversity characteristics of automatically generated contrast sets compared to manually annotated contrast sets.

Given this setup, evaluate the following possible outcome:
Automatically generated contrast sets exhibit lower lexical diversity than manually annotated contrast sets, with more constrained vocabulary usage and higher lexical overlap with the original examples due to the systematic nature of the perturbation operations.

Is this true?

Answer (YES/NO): NO